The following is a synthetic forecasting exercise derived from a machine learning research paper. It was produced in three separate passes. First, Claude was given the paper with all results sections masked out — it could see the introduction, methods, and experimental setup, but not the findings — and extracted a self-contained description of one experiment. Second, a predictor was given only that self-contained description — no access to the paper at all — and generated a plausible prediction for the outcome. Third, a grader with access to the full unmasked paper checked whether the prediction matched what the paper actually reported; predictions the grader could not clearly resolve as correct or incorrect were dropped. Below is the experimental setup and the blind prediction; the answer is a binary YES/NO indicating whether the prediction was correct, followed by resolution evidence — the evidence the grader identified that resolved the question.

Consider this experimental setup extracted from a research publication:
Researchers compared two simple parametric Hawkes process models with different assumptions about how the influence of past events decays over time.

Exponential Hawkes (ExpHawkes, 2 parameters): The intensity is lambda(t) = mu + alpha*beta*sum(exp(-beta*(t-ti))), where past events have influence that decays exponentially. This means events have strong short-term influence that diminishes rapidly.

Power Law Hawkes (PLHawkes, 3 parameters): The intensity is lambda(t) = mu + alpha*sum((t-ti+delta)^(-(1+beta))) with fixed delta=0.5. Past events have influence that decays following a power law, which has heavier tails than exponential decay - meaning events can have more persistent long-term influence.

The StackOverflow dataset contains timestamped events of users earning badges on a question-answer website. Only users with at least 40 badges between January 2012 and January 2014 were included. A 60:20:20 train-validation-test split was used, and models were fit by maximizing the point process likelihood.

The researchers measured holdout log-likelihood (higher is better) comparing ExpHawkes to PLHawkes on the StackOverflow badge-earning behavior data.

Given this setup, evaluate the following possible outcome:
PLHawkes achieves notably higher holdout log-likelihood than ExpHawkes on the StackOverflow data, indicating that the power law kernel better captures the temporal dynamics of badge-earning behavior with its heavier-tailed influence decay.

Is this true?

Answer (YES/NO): YES